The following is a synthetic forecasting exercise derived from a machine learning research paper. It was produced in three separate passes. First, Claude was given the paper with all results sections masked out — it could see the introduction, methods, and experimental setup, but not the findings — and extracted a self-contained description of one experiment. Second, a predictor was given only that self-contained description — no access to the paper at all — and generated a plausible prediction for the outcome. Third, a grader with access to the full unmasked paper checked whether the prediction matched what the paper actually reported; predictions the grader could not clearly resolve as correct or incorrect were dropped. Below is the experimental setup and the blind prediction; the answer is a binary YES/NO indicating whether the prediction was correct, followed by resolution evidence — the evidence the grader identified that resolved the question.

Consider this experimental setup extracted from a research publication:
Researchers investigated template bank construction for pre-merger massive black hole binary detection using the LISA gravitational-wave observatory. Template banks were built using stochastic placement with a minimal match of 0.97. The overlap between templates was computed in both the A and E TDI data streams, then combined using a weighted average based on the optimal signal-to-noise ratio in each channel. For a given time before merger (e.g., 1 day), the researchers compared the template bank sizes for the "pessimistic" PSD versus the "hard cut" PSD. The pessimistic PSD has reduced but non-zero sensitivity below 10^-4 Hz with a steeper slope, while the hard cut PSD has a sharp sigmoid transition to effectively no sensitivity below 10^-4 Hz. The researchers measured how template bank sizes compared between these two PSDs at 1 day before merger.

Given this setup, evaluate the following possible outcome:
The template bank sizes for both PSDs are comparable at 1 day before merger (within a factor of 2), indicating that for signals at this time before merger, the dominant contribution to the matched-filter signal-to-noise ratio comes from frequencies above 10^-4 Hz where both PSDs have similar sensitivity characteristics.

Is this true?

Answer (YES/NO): NO